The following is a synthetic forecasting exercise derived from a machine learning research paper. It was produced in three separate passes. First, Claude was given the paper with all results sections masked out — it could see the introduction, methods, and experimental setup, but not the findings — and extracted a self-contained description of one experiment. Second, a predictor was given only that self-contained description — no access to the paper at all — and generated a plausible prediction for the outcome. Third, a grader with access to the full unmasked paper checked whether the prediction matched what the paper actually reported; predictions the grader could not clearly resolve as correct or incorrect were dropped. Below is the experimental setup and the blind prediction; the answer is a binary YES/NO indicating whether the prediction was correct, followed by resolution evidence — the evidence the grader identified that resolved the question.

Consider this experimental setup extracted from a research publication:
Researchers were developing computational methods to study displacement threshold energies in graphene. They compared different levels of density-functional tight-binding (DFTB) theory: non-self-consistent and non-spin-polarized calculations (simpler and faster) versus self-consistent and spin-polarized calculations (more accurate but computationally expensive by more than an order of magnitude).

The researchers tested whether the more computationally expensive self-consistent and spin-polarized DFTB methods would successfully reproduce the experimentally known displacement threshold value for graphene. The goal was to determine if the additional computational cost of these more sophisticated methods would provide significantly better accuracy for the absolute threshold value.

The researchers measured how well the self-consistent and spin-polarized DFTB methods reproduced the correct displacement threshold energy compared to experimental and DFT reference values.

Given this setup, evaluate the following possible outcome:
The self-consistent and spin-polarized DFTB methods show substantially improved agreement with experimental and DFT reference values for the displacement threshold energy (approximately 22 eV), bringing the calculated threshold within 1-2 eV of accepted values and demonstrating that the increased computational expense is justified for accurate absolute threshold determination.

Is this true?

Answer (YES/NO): NO